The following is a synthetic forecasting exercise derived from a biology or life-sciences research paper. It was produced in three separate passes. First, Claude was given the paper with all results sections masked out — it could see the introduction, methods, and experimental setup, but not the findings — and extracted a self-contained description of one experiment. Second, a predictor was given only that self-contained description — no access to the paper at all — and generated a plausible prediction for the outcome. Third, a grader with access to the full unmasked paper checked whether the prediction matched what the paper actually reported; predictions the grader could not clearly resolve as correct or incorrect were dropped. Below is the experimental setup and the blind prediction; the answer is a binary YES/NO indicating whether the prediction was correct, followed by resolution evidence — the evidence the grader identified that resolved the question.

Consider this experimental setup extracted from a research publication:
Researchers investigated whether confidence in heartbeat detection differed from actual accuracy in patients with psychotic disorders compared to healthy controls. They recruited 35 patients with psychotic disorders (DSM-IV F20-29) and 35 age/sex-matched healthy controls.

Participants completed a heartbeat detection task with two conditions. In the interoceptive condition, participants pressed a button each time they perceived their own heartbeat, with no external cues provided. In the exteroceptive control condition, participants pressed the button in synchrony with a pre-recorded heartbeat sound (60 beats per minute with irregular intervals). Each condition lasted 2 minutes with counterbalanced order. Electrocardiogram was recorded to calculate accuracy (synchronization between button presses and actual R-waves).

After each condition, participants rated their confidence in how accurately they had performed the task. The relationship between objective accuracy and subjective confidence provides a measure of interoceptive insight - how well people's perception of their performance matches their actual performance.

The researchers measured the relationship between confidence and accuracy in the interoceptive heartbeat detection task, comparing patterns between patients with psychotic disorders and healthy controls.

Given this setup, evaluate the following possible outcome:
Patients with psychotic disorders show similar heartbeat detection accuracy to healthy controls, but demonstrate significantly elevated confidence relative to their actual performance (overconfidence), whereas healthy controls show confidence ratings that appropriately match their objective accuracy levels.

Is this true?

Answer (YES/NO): NO